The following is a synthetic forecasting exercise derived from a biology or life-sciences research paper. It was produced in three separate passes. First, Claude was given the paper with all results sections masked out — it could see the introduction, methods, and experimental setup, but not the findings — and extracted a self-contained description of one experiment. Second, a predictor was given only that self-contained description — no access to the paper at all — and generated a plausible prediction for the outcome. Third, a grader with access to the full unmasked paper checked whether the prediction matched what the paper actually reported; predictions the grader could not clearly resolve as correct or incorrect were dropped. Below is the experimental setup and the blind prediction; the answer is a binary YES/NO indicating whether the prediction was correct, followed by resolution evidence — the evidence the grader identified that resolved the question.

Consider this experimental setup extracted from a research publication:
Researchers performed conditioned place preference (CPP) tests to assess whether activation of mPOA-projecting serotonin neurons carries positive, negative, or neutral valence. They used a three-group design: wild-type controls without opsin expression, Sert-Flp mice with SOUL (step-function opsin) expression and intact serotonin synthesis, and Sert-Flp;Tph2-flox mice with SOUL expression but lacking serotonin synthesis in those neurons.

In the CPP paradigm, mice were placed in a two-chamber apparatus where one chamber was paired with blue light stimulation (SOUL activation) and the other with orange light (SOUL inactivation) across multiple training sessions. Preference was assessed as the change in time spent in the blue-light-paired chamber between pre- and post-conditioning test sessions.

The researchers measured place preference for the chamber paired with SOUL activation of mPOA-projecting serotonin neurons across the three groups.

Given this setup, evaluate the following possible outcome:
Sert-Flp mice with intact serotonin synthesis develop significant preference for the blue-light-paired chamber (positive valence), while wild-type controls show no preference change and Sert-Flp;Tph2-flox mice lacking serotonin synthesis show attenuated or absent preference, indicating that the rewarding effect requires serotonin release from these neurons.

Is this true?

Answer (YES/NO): YES